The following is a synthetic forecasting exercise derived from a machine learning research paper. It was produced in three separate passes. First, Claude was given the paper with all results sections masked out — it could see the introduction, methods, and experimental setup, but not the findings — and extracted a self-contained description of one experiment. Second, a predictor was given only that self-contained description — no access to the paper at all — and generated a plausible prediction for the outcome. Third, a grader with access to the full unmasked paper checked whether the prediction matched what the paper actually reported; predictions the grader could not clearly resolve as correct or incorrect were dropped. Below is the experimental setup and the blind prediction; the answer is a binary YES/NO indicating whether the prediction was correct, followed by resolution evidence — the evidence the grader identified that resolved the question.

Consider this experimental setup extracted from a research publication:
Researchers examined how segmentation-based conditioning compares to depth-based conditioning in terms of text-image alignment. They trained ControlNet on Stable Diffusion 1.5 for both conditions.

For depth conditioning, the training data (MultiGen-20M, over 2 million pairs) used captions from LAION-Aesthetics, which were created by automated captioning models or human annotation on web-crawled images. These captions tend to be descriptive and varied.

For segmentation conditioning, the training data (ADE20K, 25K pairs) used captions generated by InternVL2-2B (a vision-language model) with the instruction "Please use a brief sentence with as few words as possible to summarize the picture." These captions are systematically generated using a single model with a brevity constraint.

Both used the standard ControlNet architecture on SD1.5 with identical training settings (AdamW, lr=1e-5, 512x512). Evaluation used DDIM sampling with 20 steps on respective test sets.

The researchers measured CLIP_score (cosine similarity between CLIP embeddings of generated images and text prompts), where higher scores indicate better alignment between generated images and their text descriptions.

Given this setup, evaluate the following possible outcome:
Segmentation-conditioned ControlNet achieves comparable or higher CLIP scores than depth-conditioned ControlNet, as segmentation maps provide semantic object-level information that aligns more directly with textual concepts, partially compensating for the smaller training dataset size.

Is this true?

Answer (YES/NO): NO